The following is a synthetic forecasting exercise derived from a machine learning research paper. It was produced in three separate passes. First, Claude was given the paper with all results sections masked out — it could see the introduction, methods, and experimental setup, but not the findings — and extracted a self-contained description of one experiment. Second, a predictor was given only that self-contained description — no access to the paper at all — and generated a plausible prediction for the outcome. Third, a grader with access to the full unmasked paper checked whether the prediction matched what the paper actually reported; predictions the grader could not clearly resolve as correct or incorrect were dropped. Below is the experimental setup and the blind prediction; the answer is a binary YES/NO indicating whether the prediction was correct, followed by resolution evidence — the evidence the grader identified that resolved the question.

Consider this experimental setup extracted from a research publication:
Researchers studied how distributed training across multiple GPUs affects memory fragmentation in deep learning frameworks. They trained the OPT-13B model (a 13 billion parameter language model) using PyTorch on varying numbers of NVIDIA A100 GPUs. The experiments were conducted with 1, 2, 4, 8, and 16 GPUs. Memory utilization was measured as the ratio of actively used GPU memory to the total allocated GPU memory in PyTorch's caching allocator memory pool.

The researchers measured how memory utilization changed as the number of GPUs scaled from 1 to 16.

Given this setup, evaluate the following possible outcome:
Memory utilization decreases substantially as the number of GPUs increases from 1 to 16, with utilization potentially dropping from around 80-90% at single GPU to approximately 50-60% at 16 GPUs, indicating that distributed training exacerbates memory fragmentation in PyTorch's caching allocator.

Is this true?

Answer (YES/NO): NO